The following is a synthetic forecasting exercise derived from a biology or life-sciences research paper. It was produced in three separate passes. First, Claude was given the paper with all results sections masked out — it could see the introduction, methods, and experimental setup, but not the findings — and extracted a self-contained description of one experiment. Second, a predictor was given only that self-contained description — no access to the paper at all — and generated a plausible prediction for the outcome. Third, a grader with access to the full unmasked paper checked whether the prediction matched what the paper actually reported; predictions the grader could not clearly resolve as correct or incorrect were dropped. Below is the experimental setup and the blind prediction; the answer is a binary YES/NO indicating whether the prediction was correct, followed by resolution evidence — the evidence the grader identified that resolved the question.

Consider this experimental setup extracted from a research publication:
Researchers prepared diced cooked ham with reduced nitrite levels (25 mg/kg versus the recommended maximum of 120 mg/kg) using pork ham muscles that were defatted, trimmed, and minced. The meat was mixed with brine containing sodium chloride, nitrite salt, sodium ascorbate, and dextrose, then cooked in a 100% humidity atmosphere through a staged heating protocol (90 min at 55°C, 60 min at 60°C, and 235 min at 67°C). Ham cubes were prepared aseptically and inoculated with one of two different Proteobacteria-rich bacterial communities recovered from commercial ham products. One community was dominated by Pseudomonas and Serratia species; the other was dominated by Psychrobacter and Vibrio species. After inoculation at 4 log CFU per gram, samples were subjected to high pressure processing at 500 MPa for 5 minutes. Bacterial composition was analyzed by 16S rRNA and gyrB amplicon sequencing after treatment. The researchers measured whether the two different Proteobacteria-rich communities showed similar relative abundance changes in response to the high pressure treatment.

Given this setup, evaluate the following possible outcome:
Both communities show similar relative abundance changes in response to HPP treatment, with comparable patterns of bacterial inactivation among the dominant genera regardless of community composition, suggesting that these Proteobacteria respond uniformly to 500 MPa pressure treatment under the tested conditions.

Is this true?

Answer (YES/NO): NO